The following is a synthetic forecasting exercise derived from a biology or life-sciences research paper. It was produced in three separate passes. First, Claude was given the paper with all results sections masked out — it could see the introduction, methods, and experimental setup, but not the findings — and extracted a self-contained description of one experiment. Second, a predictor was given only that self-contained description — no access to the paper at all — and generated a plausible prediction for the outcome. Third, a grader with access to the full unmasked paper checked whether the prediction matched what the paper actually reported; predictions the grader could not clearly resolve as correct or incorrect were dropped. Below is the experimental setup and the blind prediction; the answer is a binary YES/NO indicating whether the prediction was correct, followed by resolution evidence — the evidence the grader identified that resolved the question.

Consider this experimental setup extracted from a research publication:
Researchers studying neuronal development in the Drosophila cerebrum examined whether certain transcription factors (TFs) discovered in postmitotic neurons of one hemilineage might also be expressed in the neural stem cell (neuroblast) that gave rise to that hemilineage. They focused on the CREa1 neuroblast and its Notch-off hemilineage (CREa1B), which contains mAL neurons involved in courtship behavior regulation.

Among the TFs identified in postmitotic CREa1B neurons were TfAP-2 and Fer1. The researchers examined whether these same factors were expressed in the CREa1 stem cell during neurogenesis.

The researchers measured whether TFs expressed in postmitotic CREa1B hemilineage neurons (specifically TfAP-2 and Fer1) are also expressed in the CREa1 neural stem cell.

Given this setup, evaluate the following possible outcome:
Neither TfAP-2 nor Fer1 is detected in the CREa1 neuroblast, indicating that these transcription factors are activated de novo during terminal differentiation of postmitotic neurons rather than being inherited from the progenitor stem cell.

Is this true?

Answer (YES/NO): YES